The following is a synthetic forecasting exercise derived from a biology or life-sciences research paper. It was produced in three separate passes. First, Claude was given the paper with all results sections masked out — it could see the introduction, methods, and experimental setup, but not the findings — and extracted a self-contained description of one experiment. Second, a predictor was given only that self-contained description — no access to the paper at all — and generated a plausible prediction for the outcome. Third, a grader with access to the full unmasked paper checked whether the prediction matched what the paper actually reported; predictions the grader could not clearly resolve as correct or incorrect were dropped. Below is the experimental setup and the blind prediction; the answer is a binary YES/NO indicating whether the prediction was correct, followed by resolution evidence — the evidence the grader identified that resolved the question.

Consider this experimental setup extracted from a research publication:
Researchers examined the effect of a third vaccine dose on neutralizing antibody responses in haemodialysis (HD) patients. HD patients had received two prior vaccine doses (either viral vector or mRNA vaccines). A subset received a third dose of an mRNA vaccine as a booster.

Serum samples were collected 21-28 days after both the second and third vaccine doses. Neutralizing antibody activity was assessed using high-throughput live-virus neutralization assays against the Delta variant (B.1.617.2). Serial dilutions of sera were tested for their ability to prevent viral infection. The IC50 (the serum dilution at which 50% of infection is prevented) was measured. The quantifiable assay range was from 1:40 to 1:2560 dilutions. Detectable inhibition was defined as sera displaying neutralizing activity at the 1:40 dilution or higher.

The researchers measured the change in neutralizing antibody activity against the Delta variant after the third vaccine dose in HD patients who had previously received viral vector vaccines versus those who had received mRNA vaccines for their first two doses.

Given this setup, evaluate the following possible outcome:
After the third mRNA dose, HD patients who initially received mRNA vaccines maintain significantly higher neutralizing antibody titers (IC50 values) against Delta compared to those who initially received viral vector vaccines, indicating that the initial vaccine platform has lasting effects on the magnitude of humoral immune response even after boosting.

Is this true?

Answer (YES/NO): NO